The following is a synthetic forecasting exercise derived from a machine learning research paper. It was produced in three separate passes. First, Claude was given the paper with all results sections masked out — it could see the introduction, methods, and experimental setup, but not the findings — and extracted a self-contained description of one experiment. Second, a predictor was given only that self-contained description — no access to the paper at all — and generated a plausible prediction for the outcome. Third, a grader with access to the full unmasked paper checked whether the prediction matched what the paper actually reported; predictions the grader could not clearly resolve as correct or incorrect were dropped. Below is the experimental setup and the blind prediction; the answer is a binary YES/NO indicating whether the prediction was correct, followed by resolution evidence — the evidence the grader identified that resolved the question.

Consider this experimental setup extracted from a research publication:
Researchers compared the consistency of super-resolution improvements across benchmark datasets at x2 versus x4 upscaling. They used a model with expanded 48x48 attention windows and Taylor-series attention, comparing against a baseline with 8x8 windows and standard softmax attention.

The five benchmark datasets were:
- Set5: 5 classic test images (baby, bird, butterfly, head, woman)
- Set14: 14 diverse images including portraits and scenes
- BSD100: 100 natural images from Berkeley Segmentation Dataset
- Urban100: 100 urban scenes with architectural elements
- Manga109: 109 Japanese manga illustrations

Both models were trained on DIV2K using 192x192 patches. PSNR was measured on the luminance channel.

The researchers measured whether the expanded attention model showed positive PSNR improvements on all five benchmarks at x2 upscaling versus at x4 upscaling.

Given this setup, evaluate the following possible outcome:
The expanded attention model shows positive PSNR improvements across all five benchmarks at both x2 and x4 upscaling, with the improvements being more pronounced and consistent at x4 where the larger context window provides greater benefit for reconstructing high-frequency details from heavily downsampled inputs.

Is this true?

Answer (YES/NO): NO